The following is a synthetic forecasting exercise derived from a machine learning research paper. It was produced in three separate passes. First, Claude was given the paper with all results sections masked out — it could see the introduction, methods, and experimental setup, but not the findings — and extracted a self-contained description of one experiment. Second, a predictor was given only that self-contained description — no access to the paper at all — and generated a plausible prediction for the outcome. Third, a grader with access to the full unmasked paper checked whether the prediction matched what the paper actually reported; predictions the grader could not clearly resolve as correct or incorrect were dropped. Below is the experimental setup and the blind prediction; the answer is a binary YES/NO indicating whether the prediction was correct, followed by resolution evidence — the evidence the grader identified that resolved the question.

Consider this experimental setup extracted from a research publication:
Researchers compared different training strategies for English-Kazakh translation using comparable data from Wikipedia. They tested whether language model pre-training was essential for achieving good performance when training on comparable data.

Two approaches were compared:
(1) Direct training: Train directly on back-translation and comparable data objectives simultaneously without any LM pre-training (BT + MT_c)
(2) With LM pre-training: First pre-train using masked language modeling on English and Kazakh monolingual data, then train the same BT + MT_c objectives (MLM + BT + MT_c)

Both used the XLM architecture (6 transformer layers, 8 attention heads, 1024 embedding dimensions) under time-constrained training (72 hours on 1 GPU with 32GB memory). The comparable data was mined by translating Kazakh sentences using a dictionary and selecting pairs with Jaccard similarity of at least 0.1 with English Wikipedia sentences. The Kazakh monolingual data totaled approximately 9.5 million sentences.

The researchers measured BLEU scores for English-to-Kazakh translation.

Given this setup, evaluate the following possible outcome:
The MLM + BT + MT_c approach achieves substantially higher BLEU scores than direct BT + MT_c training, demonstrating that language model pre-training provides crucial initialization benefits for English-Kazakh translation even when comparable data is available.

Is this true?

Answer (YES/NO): YES